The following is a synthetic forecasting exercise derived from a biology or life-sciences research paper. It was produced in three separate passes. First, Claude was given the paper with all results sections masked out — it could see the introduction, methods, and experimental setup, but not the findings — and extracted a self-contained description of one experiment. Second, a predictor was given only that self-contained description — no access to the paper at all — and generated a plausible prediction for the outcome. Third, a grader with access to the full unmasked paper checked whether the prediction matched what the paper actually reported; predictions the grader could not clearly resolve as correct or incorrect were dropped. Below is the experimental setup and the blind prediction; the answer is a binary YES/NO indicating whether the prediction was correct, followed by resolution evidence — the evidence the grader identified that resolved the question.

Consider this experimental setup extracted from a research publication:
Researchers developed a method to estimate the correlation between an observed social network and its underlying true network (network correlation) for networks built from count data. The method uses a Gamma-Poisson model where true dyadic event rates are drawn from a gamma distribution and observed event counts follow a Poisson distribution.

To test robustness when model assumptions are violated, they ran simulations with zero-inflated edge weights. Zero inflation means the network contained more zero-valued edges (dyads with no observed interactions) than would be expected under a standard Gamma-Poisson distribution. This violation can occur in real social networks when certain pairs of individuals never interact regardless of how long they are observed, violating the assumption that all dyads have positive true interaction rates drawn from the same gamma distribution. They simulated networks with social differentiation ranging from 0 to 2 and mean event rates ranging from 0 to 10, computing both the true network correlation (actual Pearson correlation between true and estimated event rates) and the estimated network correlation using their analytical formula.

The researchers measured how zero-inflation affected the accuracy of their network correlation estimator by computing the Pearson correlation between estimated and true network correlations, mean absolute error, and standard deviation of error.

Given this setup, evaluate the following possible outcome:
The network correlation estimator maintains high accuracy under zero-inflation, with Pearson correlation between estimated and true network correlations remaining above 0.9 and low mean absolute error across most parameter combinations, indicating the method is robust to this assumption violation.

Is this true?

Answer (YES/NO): YES